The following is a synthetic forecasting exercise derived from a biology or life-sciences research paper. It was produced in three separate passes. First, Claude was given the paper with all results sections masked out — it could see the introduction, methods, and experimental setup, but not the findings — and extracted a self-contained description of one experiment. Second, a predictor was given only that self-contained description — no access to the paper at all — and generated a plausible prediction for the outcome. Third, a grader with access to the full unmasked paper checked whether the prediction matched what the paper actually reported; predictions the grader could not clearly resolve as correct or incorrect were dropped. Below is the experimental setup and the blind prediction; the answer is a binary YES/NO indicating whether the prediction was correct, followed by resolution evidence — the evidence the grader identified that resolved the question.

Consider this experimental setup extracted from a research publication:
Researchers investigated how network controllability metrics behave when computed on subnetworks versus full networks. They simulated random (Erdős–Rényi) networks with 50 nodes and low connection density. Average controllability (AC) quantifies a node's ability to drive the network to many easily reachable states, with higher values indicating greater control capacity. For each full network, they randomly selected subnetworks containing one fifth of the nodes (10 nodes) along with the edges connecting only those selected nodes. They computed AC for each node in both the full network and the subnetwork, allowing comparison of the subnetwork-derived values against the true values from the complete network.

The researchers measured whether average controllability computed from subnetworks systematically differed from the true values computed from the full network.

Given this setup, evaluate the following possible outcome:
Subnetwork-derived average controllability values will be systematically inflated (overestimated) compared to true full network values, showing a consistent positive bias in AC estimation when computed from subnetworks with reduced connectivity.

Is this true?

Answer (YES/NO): YES